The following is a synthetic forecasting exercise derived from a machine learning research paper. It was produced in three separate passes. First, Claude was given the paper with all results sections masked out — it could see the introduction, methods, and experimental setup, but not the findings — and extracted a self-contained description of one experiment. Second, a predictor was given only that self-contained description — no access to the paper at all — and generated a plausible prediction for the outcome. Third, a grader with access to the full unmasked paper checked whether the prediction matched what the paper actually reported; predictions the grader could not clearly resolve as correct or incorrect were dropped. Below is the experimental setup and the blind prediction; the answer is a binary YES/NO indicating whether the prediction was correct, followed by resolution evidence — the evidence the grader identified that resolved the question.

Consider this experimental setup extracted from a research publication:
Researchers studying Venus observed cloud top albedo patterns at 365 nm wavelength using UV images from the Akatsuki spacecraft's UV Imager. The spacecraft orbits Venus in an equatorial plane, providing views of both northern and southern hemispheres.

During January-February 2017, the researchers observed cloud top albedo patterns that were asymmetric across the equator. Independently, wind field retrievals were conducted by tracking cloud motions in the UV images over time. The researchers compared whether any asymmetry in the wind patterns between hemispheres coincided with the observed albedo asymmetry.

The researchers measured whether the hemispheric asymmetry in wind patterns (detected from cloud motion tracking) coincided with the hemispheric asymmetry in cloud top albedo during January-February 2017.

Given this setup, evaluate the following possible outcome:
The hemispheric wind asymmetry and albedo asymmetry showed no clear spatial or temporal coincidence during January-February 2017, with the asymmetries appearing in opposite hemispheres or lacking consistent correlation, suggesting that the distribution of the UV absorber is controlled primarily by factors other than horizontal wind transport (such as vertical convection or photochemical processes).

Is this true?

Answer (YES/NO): NO